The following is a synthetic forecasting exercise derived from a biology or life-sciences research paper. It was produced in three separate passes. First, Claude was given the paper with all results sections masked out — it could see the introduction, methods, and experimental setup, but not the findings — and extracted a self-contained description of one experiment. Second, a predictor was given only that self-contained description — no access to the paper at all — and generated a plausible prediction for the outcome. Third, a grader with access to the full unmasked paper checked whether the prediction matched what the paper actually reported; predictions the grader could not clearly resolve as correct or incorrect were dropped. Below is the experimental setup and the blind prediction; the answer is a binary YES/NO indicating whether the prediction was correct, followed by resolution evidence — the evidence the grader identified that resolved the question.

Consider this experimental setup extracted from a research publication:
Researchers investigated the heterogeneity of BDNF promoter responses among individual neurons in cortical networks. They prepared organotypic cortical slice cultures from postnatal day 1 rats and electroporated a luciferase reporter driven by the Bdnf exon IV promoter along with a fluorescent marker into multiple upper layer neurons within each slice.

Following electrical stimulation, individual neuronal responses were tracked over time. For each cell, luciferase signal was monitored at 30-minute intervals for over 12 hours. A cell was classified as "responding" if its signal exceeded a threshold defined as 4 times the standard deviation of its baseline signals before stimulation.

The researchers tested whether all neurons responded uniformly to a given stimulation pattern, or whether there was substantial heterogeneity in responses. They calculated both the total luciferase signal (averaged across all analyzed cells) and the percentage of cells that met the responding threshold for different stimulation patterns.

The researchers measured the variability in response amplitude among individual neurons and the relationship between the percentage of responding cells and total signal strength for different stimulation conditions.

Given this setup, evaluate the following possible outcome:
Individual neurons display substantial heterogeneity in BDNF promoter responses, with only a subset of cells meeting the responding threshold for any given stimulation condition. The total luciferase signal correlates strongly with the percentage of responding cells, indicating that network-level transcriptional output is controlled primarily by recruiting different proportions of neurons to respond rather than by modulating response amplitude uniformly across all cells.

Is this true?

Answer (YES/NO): YES